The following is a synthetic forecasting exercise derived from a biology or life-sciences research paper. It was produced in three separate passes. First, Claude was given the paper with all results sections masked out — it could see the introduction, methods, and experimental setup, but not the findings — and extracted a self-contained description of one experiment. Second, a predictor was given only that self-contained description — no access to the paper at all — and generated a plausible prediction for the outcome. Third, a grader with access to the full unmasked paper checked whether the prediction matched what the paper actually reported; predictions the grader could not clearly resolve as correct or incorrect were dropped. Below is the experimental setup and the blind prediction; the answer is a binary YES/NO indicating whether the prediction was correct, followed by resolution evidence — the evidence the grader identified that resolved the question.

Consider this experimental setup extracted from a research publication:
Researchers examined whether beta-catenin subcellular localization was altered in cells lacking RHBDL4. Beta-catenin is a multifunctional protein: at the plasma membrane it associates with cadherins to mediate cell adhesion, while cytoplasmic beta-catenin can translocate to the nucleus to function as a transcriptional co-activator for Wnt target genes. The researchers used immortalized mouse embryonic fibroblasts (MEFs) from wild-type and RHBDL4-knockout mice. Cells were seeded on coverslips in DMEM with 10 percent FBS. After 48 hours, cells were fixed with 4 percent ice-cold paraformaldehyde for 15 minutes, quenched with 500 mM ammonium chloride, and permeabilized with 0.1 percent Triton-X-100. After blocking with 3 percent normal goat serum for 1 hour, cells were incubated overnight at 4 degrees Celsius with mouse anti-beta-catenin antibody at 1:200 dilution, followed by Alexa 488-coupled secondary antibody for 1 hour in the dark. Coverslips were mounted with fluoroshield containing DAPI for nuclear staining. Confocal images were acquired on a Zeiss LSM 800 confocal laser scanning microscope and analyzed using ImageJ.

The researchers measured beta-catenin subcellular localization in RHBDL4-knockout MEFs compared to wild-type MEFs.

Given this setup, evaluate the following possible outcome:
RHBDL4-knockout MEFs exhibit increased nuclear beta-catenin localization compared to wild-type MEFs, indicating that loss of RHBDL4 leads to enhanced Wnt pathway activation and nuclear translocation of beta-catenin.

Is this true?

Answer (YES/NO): YES